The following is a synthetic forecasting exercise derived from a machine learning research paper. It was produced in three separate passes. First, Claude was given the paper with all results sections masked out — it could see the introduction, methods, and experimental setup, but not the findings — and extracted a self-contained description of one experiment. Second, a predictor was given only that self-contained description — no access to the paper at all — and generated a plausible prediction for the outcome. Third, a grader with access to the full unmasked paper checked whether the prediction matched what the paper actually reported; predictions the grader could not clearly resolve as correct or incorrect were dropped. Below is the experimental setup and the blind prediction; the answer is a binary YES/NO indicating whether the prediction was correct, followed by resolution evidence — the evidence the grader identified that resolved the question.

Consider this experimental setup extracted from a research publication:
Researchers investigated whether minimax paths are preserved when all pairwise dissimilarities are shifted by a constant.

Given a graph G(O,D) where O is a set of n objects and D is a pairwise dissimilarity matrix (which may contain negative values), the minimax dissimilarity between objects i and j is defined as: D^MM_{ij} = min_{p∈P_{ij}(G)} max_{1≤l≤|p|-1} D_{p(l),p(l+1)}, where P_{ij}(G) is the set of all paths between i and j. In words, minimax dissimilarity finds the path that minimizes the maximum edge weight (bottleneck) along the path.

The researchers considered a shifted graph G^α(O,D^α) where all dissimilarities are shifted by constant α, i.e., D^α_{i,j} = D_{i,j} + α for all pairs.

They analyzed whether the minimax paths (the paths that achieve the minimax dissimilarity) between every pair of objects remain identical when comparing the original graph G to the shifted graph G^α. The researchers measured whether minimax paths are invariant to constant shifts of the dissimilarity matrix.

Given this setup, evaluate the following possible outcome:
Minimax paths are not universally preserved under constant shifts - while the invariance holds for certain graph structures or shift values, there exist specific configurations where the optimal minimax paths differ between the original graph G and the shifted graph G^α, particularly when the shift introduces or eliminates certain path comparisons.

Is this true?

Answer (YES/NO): NO